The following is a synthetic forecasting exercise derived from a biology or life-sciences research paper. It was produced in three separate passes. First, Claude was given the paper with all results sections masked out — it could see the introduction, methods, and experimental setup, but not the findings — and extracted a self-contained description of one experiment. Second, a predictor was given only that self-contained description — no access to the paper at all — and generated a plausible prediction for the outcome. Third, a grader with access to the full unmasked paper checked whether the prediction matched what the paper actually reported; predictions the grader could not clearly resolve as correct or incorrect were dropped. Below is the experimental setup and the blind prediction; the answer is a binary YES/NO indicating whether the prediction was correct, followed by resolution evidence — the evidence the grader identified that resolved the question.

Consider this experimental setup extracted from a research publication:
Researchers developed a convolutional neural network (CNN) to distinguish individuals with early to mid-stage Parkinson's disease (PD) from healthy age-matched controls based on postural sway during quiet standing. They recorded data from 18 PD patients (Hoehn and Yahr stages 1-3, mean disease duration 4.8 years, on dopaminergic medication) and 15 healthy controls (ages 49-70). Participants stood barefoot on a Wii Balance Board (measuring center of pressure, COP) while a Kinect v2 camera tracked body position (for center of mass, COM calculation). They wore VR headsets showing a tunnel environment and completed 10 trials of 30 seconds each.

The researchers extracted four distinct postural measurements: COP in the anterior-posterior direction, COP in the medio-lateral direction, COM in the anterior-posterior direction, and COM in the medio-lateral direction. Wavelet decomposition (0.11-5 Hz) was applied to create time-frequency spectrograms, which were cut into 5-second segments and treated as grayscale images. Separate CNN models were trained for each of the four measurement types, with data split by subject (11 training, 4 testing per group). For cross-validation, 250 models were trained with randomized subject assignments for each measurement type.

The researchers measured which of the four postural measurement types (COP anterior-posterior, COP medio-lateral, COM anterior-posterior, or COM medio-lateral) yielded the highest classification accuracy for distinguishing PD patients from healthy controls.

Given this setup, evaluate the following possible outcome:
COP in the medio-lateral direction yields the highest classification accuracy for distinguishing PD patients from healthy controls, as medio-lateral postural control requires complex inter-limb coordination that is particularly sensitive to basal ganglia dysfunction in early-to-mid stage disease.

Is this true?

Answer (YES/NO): NO